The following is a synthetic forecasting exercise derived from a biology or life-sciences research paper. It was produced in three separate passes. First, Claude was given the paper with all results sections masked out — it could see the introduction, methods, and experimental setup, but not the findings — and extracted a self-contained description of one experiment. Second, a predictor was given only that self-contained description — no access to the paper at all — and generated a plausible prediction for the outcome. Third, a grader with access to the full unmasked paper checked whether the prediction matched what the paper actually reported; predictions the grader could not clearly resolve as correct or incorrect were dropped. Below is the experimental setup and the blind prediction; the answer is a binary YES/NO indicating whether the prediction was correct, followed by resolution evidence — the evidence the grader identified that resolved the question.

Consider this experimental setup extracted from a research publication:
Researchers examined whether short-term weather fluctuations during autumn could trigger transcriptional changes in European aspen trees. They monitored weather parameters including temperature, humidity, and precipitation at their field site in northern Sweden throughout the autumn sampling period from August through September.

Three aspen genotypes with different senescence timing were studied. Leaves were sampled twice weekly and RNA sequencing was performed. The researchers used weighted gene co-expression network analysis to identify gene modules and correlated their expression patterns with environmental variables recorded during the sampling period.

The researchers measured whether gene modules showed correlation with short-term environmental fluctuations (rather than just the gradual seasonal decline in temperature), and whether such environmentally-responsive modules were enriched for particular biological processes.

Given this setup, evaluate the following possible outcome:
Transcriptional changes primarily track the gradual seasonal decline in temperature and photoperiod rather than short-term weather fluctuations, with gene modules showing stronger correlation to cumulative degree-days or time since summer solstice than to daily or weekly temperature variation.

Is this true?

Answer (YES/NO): NO